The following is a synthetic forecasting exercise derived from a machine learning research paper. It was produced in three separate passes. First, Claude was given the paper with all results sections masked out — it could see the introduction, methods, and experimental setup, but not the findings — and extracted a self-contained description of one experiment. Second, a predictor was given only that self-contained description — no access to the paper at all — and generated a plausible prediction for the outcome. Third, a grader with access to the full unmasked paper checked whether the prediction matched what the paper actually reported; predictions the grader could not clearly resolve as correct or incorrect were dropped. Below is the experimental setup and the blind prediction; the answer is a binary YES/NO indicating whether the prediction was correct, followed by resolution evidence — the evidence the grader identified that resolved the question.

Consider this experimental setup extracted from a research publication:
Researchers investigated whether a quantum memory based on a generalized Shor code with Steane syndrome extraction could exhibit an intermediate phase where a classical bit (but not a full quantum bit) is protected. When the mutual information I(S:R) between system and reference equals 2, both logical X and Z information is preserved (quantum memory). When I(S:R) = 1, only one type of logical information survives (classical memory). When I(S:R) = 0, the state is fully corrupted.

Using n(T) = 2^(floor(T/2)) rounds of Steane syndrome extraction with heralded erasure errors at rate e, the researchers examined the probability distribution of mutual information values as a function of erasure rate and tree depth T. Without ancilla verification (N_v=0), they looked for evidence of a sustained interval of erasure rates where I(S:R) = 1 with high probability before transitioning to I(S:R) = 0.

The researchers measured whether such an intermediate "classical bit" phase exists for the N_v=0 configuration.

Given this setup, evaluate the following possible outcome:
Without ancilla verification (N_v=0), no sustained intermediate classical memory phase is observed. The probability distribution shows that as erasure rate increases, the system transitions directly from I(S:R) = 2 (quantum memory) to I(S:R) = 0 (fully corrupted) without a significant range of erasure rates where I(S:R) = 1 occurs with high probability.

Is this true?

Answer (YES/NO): YES